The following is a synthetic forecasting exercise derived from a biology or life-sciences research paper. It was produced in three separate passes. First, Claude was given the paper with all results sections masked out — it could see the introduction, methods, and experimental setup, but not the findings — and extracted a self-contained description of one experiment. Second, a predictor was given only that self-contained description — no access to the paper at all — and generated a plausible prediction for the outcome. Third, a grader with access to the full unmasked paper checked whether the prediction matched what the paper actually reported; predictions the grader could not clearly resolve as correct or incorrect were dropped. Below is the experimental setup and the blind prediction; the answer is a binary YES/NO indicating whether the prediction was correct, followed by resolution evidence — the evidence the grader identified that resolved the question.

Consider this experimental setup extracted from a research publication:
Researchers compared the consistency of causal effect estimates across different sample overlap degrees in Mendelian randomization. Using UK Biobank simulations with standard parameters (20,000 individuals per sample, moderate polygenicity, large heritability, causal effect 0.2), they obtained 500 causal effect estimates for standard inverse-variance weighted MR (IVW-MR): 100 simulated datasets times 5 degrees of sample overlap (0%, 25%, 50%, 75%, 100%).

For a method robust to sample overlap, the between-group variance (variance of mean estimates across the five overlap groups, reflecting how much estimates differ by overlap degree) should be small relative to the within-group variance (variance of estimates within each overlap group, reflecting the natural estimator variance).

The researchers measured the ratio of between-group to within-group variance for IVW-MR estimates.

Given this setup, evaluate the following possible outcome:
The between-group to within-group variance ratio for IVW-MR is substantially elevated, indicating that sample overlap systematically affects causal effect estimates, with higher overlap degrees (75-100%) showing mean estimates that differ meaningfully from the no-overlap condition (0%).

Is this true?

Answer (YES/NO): YES